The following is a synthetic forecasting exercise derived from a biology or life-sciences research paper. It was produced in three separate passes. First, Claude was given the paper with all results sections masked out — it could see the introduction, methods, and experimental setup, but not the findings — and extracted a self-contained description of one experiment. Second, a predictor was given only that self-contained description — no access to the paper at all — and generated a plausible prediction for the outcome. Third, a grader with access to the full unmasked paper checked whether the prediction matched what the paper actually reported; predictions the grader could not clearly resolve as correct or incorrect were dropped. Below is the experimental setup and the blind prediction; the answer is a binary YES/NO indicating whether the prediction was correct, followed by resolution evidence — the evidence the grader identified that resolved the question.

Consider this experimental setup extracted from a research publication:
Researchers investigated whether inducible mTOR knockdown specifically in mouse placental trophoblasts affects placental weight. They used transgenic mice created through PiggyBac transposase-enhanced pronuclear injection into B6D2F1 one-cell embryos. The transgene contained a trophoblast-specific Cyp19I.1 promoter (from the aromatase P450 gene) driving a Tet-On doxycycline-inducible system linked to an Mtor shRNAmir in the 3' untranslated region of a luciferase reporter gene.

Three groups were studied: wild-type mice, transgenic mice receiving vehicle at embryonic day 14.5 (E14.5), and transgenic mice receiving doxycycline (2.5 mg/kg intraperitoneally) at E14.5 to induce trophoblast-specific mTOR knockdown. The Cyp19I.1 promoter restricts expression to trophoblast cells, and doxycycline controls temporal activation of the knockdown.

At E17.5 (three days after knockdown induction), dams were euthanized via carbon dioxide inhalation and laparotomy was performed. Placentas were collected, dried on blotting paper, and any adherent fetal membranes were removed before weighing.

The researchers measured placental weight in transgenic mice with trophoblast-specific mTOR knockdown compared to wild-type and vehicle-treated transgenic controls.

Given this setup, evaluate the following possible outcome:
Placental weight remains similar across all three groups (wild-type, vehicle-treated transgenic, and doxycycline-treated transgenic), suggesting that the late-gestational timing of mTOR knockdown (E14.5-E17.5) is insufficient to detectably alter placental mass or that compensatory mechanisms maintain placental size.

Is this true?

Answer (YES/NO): YES